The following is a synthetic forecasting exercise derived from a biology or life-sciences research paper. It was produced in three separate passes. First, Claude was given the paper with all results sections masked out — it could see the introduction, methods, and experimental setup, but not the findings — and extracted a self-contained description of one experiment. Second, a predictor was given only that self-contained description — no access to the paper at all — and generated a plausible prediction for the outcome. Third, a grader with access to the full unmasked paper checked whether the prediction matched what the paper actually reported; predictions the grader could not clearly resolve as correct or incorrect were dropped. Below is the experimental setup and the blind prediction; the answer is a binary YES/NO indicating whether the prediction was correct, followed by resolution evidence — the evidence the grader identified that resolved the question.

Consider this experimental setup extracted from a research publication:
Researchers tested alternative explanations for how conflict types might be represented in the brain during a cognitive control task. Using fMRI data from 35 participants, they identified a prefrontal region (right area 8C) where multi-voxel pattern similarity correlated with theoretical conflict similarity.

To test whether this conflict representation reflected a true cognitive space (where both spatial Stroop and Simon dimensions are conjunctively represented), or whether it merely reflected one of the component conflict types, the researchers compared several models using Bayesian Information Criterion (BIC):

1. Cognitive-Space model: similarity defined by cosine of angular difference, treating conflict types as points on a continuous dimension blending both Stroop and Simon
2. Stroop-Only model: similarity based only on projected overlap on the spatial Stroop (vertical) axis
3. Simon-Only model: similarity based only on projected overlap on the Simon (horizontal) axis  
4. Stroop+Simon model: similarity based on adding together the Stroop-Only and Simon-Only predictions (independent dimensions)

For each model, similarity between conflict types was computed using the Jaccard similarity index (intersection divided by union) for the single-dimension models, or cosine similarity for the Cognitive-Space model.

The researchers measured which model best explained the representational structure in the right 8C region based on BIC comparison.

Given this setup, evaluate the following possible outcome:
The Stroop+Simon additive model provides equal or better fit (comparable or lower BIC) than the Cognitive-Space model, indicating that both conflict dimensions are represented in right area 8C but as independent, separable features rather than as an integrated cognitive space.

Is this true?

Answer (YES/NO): NO